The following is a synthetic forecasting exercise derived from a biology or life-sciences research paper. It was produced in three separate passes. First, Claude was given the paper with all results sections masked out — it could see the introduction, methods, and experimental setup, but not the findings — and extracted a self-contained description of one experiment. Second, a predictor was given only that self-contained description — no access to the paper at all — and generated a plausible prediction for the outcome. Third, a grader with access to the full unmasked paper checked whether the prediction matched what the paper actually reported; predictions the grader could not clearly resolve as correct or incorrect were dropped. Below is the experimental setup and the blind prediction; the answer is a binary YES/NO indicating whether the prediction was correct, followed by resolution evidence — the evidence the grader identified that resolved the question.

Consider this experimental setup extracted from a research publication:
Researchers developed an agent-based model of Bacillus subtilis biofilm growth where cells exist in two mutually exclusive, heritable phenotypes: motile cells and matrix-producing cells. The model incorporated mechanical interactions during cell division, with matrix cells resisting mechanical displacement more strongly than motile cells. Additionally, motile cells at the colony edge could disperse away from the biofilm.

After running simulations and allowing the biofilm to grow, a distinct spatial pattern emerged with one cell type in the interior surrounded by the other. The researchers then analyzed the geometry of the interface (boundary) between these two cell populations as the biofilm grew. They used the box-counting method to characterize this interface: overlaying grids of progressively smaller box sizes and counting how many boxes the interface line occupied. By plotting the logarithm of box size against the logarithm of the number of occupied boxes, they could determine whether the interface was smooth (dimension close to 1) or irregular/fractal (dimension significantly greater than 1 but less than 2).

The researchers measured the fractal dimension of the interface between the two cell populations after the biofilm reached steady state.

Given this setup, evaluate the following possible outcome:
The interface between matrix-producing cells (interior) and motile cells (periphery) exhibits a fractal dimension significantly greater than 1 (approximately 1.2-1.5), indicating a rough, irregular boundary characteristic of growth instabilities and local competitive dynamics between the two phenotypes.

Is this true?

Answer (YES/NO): NO